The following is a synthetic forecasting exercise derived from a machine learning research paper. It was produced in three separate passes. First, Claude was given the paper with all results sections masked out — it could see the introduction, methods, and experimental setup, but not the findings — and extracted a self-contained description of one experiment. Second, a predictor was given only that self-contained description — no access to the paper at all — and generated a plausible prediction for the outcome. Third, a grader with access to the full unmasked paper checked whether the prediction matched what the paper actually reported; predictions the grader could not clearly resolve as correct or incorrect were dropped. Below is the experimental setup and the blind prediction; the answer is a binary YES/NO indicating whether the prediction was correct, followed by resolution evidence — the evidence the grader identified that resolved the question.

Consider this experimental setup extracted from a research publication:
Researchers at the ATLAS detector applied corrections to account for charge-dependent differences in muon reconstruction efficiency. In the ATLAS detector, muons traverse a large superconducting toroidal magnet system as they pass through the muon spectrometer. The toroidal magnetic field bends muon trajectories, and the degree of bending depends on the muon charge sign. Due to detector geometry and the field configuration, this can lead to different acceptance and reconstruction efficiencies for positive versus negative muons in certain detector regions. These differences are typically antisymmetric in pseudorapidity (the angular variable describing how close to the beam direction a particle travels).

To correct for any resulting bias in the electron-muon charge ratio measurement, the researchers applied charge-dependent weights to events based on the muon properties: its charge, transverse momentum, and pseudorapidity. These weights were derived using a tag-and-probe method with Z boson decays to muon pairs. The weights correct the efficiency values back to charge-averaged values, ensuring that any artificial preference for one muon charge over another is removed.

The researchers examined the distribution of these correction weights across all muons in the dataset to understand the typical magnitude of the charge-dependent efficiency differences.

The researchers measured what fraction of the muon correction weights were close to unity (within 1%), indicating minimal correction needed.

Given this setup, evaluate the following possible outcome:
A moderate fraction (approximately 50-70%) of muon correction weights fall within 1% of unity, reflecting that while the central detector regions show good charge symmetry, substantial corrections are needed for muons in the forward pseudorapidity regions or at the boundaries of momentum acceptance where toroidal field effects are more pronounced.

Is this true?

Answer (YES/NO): YES